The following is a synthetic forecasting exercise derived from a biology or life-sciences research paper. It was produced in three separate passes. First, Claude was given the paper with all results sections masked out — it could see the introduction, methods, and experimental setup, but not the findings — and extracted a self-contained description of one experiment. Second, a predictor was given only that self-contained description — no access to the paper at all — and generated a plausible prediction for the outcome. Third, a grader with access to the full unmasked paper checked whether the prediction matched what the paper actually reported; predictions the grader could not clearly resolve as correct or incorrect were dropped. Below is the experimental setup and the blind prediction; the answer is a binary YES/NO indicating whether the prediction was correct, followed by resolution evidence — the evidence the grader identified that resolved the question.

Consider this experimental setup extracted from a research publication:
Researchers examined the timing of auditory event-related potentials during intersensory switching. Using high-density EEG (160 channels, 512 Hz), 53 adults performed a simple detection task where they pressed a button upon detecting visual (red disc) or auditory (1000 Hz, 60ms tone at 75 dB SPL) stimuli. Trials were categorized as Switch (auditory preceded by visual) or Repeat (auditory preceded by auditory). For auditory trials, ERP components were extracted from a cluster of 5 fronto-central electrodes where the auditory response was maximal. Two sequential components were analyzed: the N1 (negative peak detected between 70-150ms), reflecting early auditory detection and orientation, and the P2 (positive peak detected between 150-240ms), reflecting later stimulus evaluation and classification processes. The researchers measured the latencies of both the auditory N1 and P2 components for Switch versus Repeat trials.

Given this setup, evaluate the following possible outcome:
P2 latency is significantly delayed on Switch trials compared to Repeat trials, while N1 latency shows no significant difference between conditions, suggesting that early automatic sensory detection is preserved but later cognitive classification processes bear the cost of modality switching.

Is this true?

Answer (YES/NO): NO